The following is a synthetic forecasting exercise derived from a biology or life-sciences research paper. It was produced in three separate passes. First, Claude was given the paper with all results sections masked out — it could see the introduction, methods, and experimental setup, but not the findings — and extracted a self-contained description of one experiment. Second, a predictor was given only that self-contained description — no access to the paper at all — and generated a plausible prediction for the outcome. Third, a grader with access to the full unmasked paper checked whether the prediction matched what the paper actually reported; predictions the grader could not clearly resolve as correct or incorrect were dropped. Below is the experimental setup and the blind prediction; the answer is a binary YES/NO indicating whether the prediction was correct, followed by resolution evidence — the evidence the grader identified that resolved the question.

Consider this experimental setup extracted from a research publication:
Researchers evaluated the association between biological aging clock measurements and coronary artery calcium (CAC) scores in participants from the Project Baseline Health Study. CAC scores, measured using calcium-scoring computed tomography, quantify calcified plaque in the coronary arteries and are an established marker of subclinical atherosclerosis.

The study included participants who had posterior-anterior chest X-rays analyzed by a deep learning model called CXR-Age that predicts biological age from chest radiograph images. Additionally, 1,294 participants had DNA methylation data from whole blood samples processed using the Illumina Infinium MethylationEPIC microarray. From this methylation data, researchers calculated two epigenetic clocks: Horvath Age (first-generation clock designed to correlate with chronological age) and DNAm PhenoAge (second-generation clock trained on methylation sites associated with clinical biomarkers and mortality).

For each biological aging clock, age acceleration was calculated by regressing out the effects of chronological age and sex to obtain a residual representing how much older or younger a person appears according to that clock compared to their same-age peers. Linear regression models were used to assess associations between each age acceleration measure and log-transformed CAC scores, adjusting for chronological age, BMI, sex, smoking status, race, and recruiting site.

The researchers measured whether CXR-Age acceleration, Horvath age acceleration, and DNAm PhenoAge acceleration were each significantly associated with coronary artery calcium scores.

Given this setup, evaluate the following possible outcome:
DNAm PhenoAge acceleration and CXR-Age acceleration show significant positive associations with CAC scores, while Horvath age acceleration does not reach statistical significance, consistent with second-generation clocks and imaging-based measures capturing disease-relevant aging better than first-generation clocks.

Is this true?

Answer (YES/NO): YES